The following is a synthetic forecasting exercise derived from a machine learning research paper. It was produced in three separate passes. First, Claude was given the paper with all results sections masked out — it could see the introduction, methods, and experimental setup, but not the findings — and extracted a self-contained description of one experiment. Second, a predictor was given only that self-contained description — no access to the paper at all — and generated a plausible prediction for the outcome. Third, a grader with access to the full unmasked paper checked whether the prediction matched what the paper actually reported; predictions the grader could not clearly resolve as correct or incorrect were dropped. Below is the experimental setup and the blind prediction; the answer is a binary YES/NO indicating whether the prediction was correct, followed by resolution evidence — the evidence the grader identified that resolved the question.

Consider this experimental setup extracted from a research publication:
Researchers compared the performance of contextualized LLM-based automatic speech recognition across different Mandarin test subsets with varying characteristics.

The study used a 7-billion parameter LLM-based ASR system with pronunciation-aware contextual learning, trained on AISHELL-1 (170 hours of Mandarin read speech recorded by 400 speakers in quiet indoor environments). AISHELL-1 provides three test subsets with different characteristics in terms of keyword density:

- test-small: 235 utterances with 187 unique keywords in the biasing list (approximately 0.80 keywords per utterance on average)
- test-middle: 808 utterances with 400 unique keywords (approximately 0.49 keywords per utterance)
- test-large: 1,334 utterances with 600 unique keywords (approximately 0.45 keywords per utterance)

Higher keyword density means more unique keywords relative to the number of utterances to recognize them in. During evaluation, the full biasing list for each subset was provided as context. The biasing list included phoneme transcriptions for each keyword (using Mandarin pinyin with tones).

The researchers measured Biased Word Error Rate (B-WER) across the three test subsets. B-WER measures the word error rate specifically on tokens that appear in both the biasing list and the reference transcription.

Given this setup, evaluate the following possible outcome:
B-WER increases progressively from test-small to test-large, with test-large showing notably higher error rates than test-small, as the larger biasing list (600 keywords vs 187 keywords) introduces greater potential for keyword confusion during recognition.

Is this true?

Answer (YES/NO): NO